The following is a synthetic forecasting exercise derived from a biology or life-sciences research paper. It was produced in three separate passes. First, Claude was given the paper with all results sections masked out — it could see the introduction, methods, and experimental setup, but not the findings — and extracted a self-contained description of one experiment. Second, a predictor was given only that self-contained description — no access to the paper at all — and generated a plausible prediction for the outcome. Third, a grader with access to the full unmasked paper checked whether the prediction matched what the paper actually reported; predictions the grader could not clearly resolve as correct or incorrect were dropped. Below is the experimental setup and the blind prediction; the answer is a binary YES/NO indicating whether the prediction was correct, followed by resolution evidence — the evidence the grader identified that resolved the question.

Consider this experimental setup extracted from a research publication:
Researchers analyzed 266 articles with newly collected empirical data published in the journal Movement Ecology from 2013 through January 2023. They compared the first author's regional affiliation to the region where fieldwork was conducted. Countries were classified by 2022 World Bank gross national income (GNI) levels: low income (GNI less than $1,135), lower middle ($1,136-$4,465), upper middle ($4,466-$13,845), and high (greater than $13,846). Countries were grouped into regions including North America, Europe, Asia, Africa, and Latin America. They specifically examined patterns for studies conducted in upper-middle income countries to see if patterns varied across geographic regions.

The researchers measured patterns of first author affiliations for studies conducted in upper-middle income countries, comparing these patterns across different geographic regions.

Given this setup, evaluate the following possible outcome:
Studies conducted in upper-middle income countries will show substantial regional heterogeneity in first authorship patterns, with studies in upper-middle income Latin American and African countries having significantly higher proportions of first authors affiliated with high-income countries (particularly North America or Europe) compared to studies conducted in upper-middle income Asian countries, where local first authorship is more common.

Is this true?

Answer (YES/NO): YES